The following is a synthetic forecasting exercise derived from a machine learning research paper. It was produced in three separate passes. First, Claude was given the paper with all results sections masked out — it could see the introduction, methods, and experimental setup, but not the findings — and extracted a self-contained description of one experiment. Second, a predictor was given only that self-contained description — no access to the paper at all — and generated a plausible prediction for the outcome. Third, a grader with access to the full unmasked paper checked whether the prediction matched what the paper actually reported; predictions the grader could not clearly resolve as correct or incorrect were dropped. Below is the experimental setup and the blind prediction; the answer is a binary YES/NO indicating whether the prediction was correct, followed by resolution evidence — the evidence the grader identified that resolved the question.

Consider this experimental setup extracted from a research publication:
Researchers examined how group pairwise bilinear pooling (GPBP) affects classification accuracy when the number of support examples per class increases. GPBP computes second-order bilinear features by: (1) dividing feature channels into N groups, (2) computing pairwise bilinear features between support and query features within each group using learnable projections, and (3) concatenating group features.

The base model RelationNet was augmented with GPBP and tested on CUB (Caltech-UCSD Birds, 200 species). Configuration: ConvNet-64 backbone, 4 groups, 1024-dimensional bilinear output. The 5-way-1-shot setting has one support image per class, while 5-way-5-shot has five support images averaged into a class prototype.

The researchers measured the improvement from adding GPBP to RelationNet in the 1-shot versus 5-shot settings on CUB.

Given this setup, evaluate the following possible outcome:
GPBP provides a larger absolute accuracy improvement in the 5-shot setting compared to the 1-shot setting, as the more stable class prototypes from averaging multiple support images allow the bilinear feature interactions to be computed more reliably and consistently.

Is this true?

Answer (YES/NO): YES